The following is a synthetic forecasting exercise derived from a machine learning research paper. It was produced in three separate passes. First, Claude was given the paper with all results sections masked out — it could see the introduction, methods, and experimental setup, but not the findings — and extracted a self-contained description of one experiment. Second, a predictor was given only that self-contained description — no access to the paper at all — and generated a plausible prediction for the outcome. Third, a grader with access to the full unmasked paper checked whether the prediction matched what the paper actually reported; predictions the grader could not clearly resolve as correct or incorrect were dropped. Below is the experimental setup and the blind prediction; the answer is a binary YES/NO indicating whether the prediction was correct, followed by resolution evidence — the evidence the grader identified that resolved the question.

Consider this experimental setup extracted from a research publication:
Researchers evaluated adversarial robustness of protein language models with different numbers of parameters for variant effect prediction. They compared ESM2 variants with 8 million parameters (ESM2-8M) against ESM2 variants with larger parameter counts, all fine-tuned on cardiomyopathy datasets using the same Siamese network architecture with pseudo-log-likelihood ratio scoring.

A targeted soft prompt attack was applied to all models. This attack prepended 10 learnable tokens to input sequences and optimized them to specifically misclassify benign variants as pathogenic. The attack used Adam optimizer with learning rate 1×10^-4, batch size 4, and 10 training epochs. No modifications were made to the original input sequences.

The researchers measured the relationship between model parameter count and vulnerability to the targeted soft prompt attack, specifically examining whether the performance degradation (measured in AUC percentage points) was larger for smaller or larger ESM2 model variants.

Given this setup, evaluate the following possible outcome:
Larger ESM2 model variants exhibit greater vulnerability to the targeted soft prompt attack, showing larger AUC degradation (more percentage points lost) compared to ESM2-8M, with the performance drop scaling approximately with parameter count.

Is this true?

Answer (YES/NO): NO